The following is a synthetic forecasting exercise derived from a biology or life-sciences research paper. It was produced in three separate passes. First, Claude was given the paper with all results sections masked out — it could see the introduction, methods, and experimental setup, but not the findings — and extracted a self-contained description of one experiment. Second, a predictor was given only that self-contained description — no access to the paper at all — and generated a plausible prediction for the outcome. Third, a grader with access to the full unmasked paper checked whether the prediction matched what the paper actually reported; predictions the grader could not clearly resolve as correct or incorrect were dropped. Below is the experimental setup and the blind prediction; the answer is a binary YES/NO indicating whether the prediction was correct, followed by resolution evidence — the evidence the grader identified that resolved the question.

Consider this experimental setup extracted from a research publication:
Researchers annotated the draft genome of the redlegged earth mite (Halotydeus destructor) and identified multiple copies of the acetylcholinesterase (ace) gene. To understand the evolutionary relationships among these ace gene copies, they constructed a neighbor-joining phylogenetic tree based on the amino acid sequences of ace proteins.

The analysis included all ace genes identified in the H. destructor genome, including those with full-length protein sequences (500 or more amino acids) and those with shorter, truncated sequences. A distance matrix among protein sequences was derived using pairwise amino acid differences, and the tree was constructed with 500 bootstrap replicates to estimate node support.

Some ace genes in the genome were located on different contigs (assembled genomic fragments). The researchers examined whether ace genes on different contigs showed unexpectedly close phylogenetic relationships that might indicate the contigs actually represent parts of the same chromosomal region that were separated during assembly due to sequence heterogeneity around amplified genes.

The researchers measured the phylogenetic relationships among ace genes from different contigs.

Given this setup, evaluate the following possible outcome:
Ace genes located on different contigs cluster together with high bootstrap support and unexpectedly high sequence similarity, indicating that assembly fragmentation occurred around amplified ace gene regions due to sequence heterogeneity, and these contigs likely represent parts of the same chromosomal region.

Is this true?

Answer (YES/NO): YES